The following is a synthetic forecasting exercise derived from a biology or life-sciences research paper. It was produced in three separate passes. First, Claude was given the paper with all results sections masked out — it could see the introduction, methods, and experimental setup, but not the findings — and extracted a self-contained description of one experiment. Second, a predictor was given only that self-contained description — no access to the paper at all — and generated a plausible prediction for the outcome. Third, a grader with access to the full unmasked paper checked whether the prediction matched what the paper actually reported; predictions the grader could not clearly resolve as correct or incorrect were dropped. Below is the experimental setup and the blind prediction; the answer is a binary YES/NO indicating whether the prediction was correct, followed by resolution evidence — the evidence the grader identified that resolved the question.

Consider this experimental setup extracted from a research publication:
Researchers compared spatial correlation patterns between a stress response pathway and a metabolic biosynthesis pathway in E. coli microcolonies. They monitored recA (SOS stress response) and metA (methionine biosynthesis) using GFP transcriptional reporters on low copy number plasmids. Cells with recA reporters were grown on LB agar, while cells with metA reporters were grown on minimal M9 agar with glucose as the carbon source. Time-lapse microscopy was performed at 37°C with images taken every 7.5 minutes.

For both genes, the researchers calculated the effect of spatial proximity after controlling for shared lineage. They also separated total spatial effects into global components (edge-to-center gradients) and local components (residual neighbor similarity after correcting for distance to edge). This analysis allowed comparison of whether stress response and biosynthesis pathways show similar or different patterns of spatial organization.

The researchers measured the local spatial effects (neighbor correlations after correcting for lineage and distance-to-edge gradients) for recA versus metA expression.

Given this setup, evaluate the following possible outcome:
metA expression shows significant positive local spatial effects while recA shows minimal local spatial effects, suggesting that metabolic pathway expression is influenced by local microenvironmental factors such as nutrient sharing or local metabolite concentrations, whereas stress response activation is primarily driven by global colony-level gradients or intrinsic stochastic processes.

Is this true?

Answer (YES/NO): NO